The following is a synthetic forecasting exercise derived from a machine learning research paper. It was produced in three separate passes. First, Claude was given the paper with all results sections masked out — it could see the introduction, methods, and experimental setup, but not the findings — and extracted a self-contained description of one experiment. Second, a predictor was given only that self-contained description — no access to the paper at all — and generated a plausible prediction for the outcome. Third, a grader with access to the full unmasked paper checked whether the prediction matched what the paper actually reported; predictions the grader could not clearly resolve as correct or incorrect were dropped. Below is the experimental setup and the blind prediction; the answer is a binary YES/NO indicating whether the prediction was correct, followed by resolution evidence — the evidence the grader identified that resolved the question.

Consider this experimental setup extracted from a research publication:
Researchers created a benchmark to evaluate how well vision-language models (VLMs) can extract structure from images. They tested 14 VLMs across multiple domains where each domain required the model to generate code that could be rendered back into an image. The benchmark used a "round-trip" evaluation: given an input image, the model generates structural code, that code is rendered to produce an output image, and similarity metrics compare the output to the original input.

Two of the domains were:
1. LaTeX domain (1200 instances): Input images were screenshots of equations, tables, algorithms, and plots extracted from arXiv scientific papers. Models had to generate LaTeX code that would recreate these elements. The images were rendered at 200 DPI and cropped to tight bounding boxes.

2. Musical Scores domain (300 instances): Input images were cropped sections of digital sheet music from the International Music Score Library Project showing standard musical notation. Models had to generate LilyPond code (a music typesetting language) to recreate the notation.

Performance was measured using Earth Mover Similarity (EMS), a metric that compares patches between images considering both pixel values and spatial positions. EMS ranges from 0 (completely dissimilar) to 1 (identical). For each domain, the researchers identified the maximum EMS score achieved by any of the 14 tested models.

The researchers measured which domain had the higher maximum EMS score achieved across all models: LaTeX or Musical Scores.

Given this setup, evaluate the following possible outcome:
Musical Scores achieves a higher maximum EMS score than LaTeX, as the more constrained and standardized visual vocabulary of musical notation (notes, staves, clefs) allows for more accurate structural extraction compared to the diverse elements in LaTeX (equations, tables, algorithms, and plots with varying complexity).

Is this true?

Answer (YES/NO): NO